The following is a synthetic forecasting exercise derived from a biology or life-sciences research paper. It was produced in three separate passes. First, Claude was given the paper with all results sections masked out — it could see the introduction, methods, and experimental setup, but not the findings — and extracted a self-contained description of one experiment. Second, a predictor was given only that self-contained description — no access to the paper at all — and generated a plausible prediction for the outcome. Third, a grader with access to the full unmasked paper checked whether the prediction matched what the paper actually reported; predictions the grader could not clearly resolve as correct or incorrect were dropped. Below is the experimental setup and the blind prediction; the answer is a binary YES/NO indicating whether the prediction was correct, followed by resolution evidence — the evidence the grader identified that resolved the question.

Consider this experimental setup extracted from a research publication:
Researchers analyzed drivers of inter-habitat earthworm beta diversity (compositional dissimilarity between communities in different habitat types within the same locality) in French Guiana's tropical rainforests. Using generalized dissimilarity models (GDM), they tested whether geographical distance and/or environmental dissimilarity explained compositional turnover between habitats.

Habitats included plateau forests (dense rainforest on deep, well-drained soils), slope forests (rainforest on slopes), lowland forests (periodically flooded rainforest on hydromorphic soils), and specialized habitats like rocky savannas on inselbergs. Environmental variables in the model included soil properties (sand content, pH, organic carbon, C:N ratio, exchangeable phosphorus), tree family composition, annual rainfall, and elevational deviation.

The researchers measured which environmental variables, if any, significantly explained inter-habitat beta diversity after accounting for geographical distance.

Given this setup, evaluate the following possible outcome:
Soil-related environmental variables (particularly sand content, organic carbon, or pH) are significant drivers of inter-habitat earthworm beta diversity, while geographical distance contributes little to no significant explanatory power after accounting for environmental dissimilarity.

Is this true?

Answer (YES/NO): NO